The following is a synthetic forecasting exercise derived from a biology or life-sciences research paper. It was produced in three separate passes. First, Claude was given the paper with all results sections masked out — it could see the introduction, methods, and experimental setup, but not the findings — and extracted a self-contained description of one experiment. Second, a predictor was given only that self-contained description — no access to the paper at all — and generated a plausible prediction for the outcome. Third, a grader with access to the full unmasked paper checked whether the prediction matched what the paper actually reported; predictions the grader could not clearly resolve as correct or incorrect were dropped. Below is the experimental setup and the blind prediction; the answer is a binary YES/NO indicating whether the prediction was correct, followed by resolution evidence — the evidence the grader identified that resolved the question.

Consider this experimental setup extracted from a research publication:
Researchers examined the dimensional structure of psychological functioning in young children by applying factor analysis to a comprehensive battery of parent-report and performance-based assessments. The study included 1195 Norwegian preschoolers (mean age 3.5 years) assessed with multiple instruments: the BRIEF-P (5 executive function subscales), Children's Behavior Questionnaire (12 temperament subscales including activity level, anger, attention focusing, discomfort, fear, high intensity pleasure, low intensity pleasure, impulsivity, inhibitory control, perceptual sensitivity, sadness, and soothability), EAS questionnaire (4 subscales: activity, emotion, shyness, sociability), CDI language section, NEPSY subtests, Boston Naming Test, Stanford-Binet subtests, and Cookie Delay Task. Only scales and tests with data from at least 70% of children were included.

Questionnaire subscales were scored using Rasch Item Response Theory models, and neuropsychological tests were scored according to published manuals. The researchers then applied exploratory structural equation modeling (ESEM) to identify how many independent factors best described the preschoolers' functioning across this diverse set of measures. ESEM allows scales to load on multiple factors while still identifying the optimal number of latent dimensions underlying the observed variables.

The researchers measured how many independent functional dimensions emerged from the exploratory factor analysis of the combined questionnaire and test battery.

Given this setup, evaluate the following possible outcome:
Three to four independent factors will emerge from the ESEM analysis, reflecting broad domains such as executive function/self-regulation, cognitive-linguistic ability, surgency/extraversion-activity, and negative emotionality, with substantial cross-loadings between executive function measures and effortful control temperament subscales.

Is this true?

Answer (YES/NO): NO